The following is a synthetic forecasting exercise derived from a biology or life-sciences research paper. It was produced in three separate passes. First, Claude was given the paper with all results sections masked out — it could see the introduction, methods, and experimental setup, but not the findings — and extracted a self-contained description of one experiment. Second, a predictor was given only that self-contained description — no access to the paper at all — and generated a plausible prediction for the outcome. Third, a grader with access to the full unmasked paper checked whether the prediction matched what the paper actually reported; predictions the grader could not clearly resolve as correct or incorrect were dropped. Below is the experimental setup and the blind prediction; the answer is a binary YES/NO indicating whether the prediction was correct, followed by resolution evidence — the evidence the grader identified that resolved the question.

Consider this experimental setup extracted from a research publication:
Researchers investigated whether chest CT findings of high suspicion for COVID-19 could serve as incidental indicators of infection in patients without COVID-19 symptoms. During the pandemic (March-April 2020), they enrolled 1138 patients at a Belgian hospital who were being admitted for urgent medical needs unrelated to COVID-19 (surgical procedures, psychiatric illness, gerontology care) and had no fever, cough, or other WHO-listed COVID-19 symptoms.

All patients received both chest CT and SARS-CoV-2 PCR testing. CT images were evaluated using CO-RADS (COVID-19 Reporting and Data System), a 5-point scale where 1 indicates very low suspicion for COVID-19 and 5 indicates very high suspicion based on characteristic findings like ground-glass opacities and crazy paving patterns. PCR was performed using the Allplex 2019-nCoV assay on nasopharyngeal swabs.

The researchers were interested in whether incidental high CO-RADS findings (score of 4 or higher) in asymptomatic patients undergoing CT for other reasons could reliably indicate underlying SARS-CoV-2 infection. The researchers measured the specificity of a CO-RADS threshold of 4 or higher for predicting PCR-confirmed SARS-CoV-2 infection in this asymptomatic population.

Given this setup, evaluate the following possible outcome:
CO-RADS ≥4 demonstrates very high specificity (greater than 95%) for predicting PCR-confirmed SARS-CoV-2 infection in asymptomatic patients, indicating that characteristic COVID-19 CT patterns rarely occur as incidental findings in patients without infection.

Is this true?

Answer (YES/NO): NO